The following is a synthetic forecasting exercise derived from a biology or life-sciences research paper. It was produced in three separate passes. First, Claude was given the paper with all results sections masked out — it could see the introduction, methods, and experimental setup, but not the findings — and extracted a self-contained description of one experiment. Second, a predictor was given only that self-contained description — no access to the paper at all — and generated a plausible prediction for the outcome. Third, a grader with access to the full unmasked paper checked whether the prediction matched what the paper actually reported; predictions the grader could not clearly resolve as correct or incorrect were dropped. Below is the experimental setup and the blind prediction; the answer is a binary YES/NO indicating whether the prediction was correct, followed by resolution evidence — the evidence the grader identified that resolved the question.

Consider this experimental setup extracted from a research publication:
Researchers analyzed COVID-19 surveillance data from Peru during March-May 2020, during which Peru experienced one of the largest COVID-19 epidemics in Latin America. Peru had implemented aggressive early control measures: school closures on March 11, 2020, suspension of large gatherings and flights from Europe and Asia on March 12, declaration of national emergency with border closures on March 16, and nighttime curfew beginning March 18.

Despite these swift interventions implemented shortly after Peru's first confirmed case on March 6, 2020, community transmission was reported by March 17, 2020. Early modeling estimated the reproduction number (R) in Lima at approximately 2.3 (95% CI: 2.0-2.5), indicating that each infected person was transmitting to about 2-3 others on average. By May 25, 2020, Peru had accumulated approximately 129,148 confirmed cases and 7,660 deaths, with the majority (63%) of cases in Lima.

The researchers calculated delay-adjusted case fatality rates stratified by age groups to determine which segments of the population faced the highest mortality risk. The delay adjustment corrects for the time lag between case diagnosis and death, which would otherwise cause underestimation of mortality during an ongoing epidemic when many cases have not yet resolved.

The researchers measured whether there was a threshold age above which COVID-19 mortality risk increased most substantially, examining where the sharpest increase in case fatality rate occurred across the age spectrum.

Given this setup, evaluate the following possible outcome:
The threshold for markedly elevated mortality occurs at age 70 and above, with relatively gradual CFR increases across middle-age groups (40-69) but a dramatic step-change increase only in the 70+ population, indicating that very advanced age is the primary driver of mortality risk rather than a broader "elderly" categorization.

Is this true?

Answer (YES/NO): YES